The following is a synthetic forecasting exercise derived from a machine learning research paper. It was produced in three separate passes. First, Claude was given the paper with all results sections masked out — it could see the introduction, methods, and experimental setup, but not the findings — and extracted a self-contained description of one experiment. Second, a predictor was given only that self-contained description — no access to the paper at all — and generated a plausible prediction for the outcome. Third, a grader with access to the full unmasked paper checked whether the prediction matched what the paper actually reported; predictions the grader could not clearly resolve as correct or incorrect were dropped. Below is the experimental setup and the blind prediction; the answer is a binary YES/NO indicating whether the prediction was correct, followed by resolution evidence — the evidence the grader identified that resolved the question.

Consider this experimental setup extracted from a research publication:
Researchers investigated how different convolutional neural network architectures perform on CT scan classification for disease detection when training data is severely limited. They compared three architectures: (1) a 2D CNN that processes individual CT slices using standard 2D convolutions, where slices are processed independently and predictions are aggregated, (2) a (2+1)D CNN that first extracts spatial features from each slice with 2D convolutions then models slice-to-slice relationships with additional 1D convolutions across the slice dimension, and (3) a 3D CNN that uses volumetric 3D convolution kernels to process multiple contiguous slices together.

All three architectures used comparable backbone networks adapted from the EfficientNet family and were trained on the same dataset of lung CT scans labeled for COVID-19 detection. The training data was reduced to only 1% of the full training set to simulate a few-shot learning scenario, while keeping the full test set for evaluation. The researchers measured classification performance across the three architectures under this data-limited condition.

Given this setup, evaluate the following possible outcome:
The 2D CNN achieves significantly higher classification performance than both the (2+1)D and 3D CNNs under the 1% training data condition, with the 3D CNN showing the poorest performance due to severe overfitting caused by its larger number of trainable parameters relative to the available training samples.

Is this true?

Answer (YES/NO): YES